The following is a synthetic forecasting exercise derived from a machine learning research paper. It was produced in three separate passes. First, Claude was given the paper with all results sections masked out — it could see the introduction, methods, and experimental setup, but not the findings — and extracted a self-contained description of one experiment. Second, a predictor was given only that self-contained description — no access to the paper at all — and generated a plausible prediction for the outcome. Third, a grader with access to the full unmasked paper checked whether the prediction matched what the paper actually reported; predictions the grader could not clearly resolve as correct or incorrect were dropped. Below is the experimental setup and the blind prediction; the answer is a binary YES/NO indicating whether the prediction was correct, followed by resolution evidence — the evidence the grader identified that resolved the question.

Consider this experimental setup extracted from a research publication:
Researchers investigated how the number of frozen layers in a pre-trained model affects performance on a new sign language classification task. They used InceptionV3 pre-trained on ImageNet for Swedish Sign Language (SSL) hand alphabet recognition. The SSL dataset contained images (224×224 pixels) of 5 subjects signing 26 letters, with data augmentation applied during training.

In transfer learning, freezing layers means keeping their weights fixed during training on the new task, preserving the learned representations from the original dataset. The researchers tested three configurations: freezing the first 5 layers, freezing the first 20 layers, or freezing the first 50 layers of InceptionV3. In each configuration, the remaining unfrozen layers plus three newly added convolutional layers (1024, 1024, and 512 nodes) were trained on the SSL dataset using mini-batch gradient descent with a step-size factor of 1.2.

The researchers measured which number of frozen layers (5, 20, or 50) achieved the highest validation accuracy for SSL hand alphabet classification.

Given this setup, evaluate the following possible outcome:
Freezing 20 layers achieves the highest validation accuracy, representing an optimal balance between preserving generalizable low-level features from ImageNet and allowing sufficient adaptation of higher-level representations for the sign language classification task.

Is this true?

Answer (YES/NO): NO